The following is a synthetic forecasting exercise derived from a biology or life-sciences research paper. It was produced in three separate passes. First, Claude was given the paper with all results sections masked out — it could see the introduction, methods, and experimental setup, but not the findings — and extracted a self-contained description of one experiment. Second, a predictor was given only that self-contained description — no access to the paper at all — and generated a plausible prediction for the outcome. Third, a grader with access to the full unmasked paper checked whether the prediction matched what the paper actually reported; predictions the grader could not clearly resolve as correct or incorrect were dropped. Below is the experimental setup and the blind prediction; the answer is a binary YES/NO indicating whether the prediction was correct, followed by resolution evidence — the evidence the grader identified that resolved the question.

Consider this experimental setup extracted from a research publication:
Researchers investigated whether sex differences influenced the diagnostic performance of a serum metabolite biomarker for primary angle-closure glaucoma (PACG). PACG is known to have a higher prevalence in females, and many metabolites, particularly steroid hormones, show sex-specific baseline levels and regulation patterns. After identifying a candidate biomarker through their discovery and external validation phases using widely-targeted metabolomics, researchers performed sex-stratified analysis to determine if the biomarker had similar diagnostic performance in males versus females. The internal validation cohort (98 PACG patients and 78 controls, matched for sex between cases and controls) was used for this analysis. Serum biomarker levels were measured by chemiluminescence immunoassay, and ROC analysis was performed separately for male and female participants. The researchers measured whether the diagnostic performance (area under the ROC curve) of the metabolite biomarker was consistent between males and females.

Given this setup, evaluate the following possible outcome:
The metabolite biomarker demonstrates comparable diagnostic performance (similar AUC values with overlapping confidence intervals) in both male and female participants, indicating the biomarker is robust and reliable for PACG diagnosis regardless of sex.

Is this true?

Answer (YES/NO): NO